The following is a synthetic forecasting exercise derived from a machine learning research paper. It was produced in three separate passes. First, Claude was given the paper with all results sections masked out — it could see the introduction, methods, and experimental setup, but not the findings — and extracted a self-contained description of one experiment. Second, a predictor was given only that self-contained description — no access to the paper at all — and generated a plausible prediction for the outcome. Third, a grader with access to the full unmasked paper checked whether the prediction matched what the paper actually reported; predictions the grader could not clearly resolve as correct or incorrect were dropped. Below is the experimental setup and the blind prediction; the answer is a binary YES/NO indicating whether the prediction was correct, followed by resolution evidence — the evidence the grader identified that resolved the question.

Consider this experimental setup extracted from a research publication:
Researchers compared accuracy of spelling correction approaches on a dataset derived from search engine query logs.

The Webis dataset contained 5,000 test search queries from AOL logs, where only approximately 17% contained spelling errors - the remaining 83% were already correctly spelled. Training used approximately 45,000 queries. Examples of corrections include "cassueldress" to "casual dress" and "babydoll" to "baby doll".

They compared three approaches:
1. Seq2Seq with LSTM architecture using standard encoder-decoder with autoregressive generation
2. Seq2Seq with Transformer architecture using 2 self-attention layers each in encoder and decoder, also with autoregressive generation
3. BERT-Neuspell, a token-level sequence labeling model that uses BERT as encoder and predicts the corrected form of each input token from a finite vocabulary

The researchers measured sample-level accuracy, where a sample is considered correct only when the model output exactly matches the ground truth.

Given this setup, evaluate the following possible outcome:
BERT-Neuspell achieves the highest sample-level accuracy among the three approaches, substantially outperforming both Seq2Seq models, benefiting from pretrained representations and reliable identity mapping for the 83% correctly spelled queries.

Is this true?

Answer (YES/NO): NO